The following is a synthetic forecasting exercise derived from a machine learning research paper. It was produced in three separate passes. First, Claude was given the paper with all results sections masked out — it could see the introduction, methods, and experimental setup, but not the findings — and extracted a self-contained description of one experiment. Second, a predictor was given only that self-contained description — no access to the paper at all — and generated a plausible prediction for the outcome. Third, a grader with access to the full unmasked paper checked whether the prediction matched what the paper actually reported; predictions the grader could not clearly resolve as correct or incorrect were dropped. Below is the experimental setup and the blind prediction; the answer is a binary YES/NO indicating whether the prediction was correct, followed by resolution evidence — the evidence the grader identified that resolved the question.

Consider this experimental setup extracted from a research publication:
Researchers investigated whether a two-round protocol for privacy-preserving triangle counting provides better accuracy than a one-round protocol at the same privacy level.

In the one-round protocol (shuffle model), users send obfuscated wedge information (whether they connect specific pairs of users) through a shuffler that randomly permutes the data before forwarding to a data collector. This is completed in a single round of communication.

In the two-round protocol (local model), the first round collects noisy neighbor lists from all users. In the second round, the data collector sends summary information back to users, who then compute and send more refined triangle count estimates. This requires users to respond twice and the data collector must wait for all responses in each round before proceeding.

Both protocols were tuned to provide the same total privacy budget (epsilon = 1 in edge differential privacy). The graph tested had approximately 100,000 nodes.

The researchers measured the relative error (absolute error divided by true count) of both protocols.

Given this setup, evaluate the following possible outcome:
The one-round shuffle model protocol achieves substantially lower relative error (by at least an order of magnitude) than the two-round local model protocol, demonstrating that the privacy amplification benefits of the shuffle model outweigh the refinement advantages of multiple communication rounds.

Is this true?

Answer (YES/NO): NO